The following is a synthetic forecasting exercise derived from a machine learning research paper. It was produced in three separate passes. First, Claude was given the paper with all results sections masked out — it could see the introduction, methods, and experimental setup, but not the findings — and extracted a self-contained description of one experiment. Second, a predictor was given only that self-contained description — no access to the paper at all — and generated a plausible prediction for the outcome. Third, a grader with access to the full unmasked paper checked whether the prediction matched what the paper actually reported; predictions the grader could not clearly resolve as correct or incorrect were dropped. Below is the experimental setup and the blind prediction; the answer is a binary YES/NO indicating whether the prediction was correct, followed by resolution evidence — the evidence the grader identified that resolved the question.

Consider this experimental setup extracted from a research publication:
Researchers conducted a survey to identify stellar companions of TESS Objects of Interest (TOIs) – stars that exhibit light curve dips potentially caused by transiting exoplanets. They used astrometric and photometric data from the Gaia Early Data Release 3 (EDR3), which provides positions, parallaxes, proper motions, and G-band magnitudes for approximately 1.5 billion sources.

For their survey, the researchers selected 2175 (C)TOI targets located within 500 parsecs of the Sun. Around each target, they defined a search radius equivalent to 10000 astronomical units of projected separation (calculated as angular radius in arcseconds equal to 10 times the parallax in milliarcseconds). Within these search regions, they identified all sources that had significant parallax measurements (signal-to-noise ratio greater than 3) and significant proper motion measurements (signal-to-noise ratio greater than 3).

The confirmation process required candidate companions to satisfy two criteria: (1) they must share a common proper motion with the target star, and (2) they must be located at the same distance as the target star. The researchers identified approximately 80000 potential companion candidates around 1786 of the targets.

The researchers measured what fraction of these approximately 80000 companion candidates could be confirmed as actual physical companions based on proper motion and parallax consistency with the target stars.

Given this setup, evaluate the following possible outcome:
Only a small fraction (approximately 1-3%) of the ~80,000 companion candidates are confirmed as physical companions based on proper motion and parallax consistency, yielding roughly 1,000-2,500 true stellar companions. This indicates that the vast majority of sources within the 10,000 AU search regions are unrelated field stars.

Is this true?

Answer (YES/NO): NO